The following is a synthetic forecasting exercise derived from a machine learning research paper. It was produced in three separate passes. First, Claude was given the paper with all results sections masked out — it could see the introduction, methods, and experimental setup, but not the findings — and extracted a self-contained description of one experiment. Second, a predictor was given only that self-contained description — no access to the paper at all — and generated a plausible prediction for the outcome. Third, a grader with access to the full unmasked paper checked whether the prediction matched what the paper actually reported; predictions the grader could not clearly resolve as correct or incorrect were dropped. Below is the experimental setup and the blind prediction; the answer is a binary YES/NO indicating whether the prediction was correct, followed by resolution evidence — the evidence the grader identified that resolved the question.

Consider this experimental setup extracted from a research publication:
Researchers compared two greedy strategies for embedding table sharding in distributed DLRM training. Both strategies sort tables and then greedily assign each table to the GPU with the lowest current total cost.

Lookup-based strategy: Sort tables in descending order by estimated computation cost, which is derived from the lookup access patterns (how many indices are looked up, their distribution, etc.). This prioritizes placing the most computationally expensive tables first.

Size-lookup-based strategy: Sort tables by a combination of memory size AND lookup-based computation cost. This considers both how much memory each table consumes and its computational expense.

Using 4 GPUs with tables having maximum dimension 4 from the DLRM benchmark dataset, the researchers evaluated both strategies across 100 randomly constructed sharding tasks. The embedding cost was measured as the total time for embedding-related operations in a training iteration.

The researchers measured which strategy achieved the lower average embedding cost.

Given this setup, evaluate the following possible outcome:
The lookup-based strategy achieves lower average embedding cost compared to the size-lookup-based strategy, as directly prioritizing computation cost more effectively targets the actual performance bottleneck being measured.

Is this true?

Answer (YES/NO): NO